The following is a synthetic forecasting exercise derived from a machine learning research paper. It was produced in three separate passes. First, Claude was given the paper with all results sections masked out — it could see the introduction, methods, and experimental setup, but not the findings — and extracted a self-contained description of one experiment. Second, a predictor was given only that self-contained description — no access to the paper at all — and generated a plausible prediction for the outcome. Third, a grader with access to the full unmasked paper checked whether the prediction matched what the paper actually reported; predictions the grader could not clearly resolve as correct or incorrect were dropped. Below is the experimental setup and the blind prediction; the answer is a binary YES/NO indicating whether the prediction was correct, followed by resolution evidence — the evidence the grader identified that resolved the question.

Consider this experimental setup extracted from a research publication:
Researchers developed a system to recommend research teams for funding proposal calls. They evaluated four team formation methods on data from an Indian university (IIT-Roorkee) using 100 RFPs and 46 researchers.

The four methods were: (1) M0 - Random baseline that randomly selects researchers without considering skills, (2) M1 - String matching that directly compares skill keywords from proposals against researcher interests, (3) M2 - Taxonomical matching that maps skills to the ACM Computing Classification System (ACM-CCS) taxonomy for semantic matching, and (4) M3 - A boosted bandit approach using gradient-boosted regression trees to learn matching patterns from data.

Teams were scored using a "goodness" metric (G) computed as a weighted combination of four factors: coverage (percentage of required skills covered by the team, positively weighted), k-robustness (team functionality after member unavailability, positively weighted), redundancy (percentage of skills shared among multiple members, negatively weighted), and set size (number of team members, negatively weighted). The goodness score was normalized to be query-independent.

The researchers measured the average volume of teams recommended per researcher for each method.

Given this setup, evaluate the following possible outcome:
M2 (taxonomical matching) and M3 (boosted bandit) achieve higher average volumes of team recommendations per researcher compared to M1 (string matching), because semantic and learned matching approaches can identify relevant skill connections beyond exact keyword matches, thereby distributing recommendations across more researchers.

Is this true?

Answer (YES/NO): NO